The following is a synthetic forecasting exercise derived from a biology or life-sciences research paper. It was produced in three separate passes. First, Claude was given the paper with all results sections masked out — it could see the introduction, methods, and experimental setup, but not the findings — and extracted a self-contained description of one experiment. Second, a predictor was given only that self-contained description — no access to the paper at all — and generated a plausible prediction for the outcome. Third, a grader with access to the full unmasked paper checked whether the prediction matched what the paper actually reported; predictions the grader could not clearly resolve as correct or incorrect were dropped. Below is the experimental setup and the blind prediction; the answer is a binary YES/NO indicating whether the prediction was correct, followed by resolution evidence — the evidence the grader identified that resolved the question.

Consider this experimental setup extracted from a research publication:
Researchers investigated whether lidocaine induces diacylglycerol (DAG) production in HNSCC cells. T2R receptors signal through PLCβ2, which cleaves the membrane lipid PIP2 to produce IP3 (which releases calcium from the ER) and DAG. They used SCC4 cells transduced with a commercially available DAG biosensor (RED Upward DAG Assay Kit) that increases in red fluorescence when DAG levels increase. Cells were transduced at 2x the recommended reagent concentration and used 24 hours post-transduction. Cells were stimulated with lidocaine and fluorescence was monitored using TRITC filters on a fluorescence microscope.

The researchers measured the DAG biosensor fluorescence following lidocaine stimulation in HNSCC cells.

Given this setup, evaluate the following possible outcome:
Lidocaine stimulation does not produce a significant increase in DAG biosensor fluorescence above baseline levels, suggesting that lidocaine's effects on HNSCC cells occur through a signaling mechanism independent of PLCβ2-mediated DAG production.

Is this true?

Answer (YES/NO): NO